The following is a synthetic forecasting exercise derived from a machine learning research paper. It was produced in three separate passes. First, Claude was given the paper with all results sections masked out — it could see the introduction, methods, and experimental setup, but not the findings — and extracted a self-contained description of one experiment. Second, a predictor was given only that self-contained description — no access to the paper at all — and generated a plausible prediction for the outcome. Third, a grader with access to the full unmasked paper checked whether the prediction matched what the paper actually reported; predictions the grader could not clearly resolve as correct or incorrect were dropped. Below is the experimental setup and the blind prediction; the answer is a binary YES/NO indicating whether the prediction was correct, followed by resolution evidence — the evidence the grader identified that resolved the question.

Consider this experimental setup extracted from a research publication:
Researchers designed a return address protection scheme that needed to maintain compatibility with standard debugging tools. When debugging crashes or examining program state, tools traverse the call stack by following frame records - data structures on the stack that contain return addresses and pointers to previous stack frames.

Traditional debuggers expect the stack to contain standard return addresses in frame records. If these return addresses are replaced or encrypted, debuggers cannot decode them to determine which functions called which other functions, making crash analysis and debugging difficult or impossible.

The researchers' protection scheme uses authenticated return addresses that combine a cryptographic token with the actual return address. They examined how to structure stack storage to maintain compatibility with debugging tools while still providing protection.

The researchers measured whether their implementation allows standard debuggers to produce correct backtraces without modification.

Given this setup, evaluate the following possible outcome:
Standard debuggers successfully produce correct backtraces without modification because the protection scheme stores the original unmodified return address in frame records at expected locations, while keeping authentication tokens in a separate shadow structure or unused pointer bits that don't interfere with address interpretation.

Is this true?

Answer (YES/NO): YES